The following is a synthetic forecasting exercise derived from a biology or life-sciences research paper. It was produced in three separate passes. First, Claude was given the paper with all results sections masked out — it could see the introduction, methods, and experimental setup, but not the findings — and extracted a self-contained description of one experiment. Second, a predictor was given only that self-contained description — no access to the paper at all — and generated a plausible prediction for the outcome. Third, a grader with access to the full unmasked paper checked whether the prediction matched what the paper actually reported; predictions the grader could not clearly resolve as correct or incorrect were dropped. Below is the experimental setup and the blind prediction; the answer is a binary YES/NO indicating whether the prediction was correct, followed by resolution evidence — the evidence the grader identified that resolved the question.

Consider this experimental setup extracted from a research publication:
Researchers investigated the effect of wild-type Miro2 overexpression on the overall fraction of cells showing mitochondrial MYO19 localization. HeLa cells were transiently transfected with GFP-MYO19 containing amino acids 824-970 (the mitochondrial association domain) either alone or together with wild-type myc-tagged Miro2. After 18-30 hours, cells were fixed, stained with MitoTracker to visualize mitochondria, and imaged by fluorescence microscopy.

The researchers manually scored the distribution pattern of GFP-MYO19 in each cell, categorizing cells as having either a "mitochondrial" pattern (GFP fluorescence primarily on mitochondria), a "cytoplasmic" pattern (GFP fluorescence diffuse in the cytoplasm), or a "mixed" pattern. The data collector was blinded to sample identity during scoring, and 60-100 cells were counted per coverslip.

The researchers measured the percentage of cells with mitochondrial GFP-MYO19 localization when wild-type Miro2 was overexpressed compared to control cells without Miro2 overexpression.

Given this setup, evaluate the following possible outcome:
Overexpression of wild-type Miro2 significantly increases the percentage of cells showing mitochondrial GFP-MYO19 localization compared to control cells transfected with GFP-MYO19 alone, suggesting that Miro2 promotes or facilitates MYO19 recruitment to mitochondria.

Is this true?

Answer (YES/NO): YES